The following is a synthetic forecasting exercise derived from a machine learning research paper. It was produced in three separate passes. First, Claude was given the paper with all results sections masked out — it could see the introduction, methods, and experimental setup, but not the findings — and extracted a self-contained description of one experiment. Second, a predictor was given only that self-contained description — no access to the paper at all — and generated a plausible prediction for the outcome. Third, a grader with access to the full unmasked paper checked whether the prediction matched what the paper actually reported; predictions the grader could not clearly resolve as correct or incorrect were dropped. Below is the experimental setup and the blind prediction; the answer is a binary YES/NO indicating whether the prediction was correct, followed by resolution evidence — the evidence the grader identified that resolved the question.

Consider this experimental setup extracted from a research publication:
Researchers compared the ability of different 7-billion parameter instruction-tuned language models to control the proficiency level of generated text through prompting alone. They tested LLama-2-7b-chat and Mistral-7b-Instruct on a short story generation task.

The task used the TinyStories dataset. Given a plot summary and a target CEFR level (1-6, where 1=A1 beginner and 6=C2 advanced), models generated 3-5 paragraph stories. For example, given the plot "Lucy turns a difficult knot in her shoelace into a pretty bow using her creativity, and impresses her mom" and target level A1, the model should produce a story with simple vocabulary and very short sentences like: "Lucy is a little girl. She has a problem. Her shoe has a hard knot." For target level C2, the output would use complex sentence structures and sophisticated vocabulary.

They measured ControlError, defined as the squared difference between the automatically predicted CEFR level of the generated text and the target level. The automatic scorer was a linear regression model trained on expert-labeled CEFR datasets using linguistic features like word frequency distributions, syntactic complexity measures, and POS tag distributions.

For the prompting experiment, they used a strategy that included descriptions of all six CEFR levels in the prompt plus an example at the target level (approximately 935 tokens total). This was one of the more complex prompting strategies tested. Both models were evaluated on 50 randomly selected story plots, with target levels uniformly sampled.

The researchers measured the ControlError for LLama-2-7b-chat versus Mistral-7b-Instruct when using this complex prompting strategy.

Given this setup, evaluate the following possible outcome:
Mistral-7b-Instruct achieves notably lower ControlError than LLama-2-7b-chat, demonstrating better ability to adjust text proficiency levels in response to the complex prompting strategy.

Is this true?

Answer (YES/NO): YES